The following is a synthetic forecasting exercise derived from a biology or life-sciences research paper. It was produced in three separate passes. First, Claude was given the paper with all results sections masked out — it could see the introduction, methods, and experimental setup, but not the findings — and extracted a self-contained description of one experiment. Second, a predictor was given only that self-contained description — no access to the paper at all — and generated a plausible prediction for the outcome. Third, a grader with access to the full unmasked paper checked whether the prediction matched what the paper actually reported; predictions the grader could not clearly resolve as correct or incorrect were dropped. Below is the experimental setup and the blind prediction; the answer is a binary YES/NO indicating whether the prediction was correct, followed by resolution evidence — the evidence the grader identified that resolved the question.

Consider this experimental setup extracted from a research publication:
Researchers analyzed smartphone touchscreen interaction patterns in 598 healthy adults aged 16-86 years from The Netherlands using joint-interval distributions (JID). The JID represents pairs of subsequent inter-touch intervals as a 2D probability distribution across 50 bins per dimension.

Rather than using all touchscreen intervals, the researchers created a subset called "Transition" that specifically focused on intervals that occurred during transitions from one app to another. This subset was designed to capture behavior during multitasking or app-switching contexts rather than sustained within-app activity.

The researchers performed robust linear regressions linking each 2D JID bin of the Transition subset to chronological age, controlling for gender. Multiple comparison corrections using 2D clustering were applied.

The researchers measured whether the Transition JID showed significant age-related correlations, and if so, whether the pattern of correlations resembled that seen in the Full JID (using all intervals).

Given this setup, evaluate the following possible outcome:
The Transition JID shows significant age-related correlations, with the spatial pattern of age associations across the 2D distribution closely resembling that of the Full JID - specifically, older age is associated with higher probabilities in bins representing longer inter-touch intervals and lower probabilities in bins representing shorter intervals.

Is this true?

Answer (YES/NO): YES